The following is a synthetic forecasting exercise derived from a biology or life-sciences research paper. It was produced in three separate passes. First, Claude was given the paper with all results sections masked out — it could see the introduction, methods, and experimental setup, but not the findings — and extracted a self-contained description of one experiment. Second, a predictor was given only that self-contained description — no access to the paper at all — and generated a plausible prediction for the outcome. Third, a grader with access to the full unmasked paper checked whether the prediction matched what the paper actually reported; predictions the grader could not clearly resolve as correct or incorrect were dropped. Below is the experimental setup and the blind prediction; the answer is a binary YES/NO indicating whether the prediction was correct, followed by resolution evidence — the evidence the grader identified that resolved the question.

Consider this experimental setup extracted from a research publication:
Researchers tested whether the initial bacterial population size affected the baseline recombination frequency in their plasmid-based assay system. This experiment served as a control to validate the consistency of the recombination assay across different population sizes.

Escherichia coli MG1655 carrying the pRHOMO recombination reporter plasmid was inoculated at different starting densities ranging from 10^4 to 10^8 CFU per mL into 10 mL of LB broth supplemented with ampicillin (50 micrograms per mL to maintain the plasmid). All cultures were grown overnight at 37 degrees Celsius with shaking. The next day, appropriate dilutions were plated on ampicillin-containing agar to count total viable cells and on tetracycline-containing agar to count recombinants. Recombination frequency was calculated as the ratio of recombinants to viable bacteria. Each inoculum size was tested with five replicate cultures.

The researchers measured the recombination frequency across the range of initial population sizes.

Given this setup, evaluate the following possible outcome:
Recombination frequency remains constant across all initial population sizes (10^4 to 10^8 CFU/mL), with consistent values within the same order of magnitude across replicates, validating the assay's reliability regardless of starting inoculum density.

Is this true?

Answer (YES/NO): YES